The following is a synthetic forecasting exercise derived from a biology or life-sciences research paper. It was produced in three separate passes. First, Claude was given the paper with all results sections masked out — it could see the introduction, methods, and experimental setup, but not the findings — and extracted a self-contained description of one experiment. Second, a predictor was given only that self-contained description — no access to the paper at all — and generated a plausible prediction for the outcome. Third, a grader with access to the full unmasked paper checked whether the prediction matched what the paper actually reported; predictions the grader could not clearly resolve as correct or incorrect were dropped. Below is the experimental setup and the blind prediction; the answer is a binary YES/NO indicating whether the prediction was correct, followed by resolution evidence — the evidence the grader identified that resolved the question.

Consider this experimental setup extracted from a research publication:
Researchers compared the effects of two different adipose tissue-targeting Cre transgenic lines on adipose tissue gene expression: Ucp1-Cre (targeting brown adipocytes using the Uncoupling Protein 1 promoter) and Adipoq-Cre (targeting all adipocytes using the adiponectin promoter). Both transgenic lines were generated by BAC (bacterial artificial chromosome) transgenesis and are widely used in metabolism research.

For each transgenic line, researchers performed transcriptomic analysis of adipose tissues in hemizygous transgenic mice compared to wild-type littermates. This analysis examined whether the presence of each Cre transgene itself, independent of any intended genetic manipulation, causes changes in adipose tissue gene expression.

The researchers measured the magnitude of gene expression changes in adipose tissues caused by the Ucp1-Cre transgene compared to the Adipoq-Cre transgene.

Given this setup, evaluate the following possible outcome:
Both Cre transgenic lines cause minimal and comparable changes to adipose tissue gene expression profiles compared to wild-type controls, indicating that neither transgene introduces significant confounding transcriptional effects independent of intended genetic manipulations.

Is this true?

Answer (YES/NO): NO